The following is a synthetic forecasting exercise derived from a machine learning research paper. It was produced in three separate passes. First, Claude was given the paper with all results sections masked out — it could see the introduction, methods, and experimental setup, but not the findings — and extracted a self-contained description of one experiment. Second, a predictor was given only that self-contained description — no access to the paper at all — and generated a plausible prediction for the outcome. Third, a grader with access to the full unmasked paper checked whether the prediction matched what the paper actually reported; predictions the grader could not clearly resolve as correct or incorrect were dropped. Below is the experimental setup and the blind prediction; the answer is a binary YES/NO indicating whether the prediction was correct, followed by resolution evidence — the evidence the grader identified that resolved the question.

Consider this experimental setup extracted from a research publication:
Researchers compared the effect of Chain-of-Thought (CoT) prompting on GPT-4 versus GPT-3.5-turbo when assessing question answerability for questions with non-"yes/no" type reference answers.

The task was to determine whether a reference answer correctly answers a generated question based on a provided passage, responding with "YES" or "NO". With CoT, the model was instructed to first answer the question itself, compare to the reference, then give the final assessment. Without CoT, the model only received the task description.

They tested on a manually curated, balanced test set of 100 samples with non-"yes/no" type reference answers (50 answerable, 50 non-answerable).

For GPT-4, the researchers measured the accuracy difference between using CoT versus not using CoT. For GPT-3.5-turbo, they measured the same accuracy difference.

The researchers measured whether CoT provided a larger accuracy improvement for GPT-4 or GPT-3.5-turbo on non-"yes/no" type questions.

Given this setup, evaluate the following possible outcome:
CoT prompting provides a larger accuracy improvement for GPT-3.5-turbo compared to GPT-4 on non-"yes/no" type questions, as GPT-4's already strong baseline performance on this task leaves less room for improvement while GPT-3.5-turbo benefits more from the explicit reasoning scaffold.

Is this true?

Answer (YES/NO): YES